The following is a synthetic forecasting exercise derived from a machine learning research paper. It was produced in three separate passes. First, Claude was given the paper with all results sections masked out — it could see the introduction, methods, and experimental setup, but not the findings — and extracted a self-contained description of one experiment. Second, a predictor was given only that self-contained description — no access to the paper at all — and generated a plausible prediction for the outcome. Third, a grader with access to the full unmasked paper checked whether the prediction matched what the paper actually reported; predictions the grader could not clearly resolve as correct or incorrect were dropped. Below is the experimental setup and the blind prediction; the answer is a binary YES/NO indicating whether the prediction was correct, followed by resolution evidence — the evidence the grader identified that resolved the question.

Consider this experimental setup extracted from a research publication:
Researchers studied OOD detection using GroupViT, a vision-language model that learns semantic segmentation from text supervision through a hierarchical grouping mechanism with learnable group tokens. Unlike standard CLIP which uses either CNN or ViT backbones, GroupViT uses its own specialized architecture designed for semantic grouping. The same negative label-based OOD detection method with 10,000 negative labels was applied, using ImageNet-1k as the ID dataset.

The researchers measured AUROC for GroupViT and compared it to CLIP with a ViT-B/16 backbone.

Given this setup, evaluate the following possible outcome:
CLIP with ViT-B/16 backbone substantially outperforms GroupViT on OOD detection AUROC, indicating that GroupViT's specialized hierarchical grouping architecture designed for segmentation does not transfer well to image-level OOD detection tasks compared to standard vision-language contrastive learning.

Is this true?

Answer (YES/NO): NO